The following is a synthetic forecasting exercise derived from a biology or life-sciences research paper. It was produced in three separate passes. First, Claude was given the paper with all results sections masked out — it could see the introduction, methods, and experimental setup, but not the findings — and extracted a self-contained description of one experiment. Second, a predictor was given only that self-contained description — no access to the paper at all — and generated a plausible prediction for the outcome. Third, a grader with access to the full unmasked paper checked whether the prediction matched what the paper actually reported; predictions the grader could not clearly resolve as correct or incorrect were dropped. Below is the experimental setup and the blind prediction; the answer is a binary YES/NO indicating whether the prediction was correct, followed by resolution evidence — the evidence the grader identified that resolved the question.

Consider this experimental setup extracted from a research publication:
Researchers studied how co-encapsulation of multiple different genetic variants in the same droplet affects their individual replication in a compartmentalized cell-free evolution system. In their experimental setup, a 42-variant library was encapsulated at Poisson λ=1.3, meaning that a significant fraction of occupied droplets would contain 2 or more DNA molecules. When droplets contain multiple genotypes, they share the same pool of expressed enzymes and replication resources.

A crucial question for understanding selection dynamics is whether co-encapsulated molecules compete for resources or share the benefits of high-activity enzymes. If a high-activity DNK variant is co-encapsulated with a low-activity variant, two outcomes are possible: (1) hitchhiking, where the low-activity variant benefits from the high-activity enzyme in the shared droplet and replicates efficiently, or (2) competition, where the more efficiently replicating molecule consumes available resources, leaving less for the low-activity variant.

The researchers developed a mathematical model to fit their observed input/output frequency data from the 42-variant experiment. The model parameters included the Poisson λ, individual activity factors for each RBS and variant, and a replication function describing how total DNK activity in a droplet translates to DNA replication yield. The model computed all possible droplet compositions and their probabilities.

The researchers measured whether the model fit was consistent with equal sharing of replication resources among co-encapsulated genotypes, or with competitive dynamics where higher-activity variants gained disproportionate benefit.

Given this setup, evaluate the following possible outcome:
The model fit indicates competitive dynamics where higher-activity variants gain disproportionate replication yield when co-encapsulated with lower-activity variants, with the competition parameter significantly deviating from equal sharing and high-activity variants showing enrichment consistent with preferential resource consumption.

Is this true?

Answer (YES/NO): NO